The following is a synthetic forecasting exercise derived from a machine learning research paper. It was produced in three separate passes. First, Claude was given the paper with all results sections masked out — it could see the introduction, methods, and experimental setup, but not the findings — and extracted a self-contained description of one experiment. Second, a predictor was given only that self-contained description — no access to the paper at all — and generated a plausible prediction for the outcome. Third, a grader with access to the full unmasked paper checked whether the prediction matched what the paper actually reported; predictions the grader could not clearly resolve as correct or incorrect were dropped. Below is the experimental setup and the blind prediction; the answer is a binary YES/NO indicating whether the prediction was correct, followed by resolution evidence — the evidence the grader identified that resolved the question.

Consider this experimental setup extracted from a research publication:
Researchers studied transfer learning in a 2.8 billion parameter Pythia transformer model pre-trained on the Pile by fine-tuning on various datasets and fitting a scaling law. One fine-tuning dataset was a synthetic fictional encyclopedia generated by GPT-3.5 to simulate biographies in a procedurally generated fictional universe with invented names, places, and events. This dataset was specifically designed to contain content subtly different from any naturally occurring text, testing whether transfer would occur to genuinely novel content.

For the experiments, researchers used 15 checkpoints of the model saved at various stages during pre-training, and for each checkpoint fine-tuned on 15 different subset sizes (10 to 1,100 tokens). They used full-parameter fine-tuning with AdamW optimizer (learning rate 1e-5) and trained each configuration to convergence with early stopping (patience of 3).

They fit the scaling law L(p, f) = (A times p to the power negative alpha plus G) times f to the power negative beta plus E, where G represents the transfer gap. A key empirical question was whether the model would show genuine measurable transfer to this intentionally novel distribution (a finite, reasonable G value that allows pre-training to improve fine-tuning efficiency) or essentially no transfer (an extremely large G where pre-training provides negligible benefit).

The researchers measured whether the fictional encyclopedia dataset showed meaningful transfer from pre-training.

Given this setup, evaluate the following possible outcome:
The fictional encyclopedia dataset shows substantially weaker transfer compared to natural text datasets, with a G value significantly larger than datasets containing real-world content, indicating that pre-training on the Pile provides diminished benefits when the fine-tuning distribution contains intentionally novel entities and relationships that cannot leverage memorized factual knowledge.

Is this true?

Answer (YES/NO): YES